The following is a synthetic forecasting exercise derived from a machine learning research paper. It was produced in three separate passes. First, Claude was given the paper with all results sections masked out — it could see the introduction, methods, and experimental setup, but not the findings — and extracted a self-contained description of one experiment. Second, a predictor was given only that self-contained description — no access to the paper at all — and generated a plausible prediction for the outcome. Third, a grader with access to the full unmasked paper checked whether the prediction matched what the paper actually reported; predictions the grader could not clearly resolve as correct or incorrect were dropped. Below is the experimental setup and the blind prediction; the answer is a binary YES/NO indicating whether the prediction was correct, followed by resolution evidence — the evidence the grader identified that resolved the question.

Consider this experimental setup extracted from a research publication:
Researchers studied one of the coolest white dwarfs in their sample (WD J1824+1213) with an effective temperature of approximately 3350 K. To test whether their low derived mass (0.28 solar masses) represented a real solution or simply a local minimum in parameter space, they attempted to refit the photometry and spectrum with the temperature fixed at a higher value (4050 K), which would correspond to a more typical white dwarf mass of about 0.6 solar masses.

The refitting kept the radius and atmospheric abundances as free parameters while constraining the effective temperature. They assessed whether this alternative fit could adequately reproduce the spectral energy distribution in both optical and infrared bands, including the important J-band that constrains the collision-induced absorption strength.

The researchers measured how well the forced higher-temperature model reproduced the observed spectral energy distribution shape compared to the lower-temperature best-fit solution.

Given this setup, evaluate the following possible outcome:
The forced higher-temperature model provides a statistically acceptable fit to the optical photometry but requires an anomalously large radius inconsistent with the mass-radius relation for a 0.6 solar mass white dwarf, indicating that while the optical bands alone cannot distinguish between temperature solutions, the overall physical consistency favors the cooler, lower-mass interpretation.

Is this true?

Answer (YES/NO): NO